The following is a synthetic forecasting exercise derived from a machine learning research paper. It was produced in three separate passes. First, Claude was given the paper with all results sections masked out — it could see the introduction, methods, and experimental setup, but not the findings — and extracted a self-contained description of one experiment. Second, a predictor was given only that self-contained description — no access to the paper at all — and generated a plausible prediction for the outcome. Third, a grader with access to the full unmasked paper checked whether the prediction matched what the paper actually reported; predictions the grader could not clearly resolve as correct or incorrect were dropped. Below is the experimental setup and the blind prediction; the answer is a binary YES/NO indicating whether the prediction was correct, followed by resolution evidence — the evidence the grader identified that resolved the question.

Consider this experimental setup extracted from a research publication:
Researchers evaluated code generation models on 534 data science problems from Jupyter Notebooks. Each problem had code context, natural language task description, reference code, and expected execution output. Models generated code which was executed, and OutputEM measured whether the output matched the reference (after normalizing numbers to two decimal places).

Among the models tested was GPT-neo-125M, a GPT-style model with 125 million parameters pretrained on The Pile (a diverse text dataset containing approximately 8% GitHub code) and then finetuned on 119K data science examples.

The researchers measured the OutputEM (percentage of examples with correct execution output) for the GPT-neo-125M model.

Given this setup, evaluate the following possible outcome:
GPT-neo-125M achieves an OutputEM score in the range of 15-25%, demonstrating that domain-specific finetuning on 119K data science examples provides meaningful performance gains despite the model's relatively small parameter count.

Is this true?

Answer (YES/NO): NO